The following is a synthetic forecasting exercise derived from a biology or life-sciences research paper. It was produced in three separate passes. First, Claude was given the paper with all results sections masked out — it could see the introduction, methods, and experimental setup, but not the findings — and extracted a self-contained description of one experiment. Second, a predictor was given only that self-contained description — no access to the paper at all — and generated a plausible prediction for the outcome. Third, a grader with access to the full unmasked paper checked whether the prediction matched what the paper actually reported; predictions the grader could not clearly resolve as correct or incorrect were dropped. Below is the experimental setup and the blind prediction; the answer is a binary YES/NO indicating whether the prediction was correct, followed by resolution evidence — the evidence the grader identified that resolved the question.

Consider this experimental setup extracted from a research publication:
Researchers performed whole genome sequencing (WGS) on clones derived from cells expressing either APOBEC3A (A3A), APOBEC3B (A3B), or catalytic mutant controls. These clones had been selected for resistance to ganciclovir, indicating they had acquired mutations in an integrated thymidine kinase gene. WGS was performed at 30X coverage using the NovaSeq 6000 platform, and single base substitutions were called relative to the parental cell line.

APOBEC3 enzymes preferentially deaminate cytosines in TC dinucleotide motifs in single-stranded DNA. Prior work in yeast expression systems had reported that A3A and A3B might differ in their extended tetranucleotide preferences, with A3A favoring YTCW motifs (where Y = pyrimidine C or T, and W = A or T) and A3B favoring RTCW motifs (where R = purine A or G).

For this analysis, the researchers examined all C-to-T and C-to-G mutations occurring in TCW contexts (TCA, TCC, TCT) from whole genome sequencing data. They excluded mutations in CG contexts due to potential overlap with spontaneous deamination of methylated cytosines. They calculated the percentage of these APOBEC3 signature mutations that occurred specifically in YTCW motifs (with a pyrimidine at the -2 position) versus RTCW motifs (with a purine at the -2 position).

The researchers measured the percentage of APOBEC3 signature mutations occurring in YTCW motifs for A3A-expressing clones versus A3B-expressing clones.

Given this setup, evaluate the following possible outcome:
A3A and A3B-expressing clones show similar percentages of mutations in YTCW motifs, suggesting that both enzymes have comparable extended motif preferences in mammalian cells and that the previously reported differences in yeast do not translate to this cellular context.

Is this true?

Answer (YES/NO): NO